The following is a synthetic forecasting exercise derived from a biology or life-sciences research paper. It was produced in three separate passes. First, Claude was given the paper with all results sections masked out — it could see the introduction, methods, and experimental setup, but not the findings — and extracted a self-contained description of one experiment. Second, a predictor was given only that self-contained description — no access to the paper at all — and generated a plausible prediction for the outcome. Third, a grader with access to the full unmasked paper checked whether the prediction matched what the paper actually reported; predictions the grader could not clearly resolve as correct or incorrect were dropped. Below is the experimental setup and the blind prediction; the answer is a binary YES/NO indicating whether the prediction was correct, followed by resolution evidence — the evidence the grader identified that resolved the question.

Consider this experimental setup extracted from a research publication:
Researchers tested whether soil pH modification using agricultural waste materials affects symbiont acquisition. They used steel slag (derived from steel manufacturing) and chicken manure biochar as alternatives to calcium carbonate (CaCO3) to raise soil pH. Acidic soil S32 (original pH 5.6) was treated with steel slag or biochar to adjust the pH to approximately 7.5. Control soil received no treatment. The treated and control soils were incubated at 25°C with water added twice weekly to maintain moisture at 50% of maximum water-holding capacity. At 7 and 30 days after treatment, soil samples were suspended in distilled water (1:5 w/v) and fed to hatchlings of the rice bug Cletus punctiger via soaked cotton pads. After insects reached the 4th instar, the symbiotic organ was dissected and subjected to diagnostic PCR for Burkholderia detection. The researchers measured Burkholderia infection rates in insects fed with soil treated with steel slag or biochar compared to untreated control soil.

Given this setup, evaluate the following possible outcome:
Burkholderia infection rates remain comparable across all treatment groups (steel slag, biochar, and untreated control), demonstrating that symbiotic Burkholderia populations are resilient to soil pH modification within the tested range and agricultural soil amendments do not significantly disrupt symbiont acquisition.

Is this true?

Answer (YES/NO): NO